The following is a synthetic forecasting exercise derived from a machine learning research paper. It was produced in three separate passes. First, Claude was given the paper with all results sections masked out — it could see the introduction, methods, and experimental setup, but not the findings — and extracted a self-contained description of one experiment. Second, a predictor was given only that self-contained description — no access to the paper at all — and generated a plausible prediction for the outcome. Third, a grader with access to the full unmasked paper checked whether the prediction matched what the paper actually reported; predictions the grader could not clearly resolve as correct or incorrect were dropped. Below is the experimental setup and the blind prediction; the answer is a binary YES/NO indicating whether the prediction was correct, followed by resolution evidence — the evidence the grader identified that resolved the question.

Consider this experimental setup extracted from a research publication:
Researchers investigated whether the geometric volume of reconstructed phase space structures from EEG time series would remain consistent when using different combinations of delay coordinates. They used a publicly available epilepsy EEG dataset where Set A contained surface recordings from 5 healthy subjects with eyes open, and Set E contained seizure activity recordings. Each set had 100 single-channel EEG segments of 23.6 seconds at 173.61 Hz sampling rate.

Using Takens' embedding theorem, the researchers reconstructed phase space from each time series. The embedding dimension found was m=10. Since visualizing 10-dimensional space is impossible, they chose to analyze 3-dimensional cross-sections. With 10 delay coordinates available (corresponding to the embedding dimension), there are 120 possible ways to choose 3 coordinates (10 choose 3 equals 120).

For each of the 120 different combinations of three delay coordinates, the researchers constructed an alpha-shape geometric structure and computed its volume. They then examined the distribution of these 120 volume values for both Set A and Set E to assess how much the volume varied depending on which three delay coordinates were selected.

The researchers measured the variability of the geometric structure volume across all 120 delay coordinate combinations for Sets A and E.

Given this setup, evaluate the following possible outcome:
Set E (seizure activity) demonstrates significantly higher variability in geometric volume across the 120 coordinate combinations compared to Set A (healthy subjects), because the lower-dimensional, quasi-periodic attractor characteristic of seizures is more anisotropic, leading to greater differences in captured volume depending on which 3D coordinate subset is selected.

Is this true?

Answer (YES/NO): NO